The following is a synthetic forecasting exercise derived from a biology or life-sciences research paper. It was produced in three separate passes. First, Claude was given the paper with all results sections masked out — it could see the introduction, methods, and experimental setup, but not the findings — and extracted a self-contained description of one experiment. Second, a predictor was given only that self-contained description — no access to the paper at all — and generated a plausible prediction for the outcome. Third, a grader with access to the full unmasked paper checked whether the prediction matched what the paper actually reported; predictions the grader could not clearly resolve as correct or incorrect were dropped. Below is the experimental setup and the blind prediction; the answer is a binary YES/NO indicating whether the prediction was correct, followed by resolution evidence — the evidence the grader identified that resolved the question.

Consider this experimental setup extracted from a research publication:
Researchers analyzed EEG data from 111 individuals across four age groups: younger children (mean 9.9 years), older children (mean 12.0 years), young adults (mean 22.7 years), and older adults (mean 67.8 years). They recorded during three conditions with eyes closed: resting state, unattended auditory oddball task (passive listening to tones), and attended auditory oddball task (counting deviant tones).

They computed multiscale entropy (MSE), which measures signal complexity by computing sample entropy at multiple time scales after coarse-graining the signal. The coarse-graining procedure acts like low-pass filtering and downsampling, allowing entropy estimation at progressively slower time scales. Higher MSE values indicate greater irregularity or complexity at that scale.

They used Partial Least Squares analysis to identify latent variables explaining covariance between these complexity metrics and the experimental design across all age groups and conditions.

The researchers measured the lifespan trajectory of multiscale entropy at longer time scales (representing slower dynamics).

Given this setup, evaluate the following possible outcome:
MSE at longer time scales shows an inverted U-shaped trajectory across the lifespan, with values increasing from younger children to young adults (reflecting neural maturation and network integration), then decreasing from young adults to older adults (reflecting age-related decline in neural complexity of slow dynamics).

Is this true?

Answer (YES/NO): NO